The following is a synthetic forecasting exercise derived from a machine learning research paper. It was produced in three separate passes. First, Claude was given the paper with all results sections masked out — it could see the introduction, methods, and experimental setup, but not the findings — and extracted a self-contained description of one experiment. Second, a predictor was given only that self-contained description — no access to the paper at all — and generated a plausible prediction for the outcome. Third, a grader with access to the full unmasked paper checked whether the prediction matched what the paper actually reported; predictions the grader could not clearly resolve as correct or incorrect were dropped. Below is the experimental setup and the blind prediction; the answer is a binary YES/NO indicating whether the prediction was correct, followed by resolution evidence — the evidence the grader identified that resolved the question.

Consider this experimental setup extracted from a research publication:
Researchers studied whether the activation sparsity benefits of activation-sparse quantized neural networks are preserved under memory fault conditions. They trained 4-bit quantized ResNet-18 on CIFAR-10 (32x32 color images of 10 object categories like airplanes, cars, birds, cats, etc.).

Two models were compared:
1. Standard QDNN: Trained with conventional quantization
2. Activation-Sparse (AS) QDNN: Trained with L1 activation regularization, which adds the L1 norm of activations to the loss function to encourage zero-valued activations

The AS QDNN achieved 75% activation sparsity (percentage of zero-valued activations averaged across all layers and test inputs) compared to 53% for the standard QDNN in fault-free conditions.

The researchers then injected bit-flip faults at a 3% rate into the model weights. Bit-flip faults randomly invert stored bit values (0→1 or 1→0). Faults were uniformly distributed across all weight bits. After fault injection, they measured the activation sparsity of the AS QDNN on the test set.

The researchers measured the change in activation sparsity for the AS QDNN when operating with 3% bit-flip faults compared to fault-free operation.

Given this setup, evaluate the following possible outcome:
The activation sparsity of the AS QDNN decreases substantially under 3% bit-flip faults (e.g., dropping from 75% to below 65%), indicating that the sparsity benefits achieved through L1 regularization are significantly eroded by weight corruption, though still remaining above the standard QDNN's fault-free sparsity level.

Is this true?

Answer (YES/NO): NO